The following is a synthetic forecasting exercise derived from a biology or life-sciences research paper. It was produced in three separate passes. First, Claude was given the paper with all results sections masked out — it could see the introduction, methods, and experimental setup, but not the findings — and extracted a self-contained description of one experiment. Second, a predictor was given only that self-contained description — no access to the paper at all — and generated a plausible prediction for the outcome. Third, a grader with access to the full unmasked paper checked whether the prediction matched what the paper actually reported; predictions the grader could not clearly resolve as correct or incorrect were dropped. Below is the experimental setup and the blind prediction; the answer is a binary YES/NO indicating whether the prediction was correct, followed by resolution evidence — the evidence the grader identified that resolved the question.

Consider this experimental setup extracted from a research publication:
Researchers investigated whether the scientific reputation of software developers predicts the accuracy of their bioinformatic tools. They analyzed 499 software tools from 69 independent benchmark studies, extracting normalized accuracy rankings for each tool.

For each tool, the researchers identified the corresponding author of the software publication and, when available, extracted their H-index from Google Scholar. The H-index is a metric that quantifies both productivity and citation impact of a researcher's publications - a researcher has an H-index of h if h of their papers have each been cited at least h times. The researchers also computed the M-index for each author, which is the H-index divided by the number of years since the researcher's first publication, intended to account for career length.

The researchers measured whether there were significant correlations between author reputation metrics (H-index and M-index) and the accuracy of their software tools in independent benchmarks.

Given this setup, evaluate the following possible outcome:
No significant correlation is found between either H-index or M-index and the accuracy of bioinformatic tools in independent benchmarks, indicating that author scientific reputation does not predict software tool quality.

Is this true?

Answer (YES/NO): YES